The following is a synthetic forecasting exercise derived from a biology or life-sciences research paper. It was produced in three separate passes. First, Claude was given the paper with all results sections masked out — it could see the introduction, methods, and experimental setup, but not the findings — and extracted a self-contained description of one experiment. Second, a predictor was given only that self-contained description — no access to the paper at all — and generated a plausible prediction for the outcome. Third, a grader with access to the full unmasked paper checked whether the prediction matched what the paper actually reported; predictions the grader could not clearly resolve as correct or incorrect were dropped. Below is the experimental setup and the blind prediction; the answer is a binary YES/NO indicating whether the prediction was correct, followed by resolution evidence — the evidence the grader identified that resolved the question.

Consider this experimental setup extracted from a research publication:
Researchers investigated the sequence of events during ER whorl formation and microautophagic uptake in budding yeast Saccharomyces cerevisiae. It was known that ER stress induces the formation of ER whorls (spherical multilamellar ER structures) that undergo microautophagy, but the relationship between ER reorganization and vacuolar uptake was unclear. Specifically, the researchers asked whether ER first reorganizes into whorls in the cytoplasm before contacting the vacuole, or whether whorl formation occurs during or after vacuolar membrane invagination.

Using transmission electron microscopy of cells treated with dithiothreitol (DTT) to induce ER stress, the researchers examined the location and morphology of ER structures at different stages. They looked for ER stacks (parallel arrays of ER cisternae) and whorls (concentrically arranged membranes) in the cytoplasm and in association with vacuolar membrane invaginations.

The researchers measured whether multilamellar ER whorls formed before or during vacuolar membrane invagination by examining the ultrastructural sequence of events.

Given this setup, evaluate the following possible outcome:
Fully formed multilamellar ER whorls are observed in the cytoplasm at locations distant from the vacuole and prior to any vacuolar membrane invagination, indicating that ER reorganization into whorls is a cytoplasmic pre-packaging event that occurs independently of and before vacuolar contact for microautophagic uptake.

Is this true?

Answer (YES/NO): NO